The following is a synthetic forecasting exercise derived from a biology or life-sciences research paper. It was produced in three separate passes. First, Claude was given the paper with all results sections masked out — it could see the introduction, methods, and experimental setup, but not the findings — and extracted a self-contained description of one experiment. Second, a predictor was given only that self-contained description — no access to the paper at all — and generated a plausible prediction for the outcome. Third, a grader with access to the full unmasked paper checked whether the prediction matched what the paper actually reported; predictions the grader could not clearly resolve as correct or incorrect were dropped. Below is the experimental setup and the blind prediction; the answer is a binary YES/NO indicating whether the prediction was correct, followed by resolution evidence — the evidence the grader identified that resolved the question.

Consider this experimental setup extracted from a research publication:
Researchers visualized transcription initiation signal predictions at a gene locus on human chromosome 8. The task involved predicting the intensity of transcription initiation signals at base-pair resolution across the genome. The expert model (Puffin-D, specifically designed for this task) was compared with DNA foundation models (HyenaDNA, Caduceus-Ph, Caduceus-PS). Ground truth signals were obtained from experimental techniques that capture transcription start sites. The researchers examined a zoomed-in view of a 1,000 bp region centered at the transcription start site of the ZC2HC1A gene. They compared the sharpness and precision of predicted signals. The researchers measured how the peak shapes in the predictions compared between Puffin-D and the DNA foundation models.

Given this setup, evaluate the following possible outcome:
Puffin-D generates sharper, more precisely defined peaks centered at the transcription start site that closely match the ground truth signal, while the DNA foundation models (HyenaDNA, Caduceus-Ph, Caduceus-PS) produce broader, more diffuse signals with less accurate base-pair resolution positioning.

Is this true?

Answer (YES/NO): YES